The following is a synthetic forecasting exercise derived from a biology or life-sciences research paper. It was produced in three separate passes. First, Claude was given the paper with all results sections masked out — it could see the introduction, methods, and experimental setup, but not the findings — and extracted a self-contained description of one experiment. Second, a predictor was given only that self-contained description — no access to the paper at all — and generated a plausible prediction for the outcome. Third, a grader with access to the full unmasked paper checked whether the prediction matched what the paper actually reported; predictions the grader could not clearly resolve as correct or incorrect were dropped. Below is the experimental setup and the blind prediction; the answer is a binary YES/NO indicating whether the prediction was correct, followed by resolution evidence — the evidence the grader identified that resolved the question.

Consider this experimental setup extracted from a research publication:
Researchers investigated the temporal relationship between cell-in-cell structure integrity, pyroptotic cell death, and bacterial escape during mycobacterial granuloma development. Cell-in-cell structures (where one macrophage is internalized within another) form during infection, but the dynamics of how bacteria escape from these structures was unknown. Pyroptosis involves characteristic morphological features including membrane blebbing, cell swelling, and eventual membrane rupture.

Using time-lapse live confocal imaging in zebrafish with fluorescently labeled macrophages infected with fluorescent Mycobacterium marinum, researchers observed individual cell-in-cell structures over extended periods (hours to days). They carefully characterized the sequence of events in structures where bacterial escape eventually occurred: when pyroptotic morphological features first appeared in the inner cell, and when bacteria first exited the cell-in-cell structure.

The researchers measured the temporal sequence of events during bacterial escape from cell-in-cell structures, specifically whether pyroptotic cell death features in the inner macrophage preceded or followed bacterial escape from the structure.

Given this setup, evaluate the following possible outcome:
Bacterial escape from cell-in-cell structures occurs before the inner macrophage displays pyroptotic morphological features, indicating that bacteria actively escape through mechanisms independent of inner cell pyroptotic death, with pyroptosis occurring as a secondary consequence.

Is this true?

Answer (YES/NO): NO